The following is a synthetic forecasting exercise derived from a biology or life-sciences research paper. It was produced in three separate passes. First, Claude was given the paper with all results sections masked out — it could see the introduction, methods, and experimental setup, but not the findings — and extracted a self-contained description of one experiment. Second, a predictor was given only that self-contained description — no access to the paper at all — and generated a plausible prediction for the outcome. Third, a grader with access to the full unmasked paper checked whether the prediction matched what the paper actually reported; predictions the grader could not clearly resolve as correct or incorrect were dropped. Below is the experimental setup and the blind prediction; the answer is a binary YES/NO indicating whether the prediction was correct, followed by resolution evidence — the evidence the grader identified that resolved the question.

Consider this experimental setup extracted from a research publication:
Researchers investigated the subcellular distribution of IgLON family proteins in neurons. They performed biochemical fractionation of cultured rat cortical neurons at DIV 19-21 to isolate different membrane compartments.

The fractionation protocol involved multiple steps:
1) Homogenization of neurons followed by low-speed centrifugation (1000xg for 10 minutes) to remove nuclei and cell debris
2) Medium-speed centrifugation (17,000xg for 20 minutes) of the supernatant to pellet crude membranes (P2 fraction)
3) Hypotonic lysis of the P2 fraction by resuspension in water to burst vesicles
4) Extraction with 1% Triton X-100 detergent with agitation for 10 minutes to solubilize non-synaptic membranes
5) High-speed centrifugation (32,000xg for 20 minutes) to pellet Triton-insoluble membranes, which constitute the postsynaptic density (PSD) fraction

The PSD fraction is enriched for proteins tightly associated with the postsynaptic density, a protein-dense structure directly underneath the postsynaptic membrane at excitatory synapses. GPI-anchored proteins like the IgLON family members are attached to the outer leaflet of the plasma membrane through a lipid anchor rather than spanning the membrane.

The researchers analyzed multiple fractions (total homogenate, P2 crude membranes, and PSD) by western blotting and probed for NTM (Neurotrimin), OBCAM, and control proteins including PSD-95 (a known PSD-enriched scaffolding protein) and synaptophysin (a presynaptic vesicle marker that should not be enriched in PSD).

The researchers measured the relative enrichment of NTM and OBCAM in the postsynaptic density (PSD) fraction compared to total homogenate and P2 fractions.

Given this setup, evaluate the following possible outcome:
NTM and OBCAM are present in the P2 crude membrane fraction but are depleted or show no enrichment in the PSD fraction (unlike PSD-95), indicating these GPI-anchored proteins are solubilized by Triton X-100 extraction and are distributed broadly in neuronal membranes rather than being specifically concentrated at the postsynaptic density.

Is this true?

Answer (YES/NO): NO